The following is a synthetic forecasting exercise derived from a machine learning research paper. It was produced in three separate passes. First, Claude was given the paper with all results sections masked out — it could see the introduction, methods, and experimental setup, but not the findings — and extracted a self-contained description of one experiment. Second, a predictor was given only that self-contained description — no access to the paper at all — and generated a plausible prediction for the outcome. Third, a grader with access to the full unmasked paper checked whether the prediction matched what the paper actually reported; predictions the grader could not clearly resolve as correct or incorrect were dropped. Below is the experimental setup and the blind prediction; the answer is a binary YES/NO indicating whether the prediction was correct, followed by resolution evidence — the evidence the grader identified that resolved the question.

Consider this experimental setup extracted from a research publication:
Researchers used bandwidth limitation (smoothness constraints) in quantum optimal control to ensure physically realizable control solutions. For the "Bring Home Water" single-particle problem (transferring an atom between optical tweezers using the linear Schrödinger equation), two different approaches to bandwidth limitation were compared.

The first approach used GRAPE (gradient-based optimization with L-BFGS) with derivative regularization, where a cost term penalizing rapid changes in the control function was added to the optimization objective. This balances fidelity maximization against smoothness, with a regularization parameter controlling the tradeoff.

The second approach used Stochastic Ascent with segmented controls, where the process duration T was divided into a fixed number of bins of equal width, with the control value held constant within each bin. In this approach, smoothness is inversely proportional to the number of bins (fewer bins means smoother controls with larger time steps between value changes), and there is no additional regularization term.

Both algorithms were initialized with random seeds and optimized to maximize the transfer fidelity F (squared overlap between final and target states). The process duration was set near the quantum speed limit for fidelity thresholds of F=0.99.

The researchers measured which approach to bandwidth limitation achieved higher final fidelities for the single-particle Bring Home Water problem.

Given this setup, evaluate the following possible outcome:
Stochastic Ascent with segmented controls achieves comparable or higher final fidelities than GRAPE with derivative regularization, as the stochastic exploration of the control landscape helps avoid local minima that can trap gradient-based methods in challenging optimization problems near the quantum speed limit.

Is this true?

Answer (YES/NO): YES